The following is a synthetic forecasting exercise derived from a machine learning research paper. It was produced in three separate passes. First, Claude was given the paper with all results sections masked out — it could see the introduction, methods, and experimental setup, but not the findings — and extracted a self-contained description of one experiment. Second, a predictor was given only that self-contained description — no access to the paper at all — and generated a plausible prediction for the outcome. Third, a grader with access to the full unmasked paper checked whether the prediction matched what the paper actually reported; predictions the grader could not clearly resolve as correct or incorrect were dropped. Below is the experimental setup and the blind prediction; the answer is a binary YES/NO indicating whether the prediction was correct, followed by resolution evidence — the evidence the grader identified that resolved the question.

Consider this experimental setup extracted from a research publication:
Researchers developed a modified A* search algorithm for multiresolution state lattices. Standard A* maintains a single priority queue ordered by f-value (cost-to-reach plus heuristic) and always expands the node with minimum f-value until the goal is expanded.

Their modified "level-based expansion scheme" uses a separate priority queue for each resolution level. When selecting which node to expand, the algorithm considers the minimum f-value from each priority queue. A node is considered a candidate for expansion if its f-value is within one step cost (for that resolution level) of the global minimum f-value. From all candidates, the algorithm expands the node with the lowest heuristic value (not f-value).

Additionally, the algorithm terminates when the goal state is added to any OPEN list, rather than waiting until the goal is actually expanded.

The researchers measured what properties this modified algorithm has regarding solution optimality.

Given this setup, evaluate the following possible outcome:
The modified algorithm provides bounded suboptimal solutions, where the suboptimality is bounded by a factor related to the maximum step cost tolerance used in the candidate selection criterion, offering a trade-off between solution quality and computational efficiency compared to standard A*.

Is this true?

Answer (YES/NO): NO